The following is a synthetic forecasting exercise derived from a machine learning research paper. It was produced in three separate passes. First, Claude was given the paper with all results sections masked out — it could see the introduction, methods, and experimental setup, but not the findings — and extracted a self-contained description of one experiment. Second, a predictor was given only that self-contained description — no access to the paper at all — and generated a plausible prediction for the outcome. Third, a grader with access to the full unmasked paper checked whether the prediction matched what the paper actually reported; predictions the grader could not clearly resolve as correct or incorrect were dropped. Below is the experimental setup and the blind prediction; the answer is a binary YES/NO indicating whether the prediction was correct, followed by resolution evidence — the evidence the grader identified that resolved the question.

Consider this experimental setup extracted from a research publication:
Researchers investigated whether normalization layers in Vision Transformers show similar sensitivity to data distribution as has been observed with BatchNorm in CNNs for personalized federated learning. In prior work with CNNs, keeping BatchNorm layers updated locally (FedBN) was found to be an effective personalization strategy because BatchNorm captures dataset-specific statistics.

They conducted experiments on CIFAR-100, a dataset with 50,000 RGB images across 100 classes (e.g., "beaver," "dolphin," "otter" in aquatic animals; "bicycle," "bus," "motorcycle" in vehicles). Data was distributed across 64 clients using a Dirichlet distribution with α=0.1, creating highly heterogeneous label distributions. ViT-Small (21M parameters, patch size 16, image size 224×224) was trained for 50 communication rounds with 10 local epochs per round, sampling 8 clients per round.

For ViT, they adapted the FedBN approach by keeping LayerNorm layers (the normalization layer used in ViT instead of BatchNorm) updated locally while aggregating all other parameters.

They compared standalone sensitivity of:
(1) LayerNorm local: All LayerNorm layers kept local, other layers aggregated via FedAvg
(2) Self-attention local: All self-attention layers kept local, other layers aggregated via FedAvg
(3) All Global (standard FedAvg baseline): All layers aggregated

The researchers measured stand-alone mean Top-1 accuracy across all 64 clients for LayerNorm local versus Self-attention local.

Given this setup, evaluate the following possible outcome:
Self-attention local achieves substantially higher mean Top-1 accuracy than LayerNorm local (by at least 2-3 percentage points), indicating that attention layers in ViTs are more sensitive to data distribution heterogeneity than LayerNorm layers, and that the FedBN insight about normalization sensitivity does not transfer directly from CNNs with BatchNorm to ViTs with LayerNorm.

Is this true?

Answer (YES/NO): YES